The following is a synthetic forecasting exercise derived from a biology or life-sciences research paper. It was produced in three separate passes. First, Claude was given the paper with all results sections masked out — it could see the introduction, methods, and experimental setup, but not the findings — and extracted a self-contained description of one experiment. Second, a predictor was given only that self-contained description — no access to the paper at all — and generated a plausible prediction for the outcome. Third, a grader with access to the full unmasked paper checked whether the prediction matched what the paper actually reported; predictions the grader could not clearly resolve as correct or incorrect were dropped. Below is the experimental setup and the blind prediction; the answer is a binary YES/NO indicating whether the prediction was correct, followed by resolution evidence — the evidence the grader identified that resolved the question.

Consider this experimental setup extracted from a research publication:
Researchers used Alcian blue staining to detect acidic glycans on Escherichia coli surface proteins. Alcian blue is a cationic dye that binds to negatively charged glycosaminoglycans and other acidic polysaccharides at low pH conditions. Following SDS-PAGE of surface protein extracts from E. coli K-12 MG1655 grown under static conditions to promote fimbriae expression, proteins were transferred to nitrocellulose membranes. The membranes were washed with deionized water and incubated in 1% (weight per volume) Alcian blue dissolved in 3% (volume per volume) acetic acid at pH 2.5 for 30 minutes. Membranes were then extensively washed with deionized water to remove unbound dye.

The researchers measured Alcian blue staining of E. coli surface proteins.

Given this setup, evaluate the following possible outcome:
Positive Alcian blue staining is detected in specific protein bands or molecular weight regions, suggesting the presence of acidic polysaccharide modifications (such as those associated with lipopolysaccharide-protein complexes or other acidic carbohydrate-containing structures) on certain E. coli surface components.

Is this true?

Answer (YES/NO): YES